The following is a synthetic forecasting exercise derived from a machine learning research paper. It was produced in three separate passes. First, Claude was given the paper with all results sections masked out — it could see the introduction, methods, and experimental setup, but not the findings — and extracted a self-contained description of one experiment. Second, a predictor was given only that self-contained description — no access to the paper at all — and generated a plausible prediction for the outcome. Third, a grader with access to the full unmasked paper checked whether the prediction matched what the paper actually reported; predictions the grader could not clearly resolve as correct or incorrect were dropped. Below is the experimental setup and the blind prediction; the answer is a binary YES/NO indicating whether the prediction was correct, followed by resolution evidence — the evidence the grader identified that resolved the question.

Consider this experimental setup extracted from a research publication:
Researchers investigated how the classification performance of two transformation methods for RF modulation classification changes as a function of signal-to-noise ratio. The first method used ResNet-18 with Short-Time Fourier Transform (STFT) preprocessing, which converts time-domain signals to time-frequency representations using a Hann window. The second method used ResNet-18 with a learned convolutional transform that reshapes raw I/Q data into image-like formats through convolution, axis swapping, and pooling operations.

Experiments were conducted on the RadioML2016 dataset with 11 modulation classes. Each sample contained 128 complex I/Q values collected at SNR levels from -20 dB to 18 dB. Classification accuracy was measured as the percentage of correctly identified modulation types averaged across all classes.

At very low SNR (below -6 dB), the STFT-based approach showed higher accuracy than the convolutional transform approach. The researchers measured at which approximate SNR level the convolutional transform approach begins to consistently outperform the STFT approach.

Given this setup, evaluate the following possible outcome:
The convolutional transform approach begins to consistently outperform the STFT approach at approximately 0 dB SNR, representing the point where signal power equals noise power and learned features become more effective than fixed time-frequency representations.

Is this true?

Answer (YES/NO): NO